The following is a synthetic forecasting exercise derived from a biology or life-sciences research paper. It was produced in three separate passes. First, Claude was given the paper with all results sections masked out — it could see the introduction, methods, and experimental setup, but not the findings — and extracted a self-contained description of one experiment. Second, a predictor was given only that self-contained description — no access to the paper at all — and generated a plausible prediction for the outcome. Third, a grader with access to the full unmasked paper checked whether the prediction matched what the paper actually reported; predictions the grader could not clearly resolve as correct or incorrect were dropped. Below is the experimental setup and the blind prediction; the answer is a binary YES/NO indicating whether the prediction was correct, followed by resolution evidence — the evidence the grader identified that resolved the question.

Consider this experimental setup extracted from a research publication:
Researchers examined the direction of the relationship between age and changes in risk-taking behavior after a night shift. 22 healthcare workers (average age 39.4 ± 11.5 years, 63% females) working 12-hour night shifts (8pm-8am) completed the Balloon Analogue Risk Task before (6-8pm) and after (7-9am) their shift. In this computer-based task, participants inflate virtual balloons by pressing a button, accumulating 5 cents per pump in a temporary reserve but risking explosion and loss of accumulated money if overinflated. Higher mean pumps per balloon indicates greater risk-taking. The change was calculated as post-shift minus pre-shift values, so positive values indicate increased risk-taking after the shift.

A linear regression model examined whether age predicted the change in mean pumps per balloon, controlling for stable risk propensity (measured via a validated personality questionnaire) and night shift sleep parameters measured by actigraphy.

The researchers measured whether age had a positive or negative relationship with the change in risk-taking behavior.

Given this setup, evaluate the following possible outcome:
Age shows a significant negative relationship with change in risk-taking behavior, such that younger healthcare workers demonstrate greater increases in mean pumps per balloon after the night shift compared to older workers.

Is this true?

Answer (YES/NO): YES